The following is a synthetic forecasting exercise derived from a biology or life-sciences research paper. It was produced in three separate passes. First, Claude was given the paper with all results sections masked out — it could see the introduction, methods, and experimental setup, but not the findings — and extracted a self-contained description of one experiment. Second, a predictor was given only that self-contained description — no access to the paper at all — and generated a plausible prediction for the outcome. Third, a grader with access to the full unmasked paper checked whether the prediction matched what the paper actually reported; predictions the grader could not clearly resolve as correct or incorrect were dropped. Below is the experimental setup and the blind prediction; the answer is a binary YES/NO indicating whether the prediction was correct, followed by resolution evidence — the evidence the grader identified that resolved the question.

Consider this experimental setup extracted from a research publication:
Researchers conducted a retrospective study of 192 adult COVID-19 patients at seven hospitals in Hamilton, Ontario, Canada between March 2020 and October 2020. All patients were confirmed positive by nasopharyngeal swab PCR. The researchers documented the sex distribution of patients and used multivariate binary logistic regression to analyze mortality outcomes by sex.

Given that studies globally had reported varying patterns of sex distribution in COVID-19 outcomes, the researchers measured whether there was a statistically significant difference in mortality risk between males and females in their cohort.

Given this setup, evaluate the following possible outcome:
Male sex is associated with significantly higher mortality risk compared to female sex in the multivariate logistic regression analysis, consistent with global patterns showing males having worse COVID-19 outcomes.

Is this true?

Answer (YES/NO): YES